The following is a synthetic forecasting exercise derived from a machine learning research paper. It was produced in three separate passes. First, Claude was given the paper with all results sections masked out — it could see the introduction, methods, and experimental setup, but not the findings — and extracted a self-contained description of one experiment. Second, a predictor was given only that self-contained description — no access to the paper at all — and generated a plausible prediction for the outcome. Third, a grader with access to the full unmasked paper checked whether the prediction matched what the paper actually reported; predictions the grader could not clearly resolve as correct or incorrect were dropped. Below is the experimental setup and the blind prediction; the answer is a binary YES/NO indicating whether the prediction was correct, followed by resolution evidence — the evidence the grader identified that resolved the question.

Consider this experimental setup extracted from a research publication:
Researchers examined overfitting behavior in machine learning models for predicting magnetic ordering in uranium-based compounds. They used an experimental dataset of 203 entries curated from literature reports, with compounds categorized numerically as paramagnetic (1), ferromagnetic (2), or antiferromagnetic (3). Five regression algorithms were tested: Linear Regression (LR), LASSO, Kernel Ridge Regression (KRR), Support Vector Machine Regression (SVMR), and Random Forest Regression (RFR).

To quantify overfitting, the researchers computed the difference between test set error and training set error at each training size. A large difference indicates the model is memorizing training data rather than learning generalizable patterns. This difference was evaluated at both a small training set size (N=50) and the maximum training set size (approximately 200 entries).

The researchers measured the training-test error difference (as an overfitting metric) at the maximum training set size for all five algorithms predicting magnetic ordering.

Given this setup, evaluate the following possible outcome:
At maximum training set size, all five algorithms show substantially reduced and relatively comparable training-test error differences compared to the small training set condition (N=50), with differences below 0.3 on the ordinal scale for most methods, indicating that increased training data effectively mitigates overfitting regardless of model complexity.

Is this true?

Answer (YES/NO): NO